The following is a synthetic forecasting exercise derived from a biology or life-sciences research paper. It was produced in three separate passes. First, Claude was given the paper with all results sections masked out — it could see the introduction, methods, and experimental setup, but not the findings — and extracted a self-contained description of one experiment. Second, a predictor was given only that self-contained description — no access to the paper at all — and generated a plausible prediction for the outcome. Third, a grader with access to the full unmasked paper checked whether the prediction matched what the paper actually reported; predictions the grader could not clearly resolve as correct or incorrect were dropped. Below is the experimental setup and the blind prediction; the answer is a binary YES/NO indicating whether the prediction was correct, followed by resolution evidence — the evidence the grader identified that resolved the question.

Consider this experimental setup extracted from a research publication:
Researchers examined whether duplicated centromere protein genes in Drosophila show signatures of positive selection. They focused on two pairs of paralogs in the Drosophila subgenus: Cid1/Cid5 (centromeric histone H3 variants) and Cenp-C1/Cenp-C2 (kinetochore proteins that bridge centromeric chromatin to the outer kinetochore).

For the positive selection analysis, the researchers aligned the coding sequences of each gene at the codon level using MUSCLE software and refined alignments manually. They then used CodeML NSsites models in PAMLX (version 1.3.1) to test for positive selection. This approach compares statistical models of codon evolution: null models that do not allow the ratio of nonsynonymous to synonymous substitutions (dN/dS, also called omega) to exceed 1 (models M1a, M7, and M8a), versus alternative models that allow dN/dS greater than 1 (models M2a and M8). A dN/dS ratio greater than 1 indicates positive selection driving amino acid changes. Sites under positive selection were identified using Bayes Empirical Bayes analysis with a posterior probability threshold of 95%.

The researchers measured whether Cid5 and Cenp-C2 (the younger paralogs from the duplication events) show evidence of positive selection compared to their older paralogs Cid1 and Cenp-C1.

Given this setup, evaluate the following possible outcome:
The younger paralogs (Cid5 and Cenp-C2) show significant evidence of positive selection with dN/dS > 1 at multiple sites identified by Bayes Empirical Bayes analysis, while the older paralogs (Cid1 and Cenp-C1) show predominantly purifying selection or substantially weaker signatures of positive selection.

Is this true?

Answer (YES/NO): YES